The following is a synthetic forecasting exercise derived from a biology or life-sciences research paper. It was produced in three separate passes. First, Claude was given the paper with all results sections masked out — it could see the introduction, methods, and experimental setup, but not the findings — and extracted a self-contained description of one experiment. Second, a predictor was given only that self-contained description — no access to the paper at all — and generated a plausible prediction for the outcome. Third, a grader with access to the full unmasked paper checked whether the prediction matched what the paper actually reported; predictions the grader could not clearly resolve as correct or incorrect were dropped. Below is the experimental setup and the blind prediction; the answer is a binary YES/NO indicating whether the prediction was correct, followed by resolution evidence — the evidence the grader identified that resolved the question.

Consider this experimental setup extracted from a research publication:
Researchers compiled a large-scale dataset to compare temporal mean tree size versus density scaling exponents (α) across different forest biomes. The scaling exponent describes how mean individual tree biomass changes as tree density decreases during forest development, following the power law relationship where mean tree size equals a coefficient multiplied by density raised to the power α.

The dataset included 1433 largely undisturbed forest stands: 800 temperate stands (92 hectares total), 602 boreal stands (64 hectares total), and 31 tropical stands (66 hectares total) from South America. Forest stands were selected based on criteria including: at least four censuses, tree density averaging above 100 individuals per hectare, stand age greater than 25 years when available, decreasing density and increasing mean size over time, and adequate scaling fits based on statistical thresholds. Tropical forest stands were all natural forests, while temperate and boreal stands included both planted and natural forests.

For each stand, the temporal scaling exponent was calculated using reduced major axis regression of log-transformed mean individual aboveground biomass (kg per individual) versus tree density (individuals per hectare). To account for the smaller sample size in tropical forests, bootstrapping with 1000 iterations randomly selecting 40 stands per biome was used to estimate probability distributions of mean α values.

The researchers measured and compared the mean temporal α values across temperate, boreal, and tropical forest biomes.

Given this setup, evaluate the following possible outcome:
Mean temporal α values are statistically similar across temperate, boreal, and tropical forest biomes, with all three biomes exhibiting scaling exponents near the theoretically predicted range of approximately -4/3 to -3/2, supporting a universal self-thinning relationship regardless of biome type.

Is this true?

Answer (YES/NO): NO